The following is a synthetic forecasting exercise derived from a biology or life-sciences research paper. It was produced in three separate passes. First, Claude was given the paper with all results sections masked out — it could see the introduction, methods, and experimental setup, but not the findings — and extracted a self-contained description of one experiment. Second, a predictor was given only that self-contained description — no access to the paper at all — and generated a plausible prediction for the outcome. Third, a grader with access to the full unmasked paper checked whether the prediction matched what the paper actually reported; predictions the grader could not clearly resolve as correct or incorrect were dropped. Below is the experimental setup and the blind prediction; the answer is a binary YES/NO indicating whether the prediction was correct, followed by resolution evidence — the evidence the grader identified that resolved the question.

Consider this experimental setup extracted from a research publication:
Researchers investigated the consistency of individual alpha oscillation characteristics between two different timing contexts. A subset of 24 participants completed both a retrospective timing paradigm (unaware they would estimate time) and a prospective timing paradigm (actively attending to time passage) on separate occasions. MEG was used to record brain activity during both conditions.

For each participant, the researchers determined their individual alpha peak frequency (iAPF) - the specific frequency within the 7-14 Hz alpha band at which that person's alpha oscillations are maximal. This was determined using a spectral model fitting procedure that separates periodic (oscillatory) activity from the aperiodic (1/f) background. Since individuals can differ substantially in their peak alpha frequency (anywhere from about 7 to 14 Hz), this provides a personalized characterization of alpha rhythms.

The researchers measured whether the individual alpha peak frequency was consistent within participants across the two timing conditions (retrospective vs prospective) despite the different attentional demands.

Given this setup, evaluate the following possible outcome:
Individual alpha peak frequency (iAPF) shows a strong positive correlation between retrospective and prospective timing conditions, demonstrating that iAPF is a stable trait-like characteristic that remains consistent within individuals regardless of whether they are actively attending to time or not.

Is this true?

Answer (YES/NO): YES